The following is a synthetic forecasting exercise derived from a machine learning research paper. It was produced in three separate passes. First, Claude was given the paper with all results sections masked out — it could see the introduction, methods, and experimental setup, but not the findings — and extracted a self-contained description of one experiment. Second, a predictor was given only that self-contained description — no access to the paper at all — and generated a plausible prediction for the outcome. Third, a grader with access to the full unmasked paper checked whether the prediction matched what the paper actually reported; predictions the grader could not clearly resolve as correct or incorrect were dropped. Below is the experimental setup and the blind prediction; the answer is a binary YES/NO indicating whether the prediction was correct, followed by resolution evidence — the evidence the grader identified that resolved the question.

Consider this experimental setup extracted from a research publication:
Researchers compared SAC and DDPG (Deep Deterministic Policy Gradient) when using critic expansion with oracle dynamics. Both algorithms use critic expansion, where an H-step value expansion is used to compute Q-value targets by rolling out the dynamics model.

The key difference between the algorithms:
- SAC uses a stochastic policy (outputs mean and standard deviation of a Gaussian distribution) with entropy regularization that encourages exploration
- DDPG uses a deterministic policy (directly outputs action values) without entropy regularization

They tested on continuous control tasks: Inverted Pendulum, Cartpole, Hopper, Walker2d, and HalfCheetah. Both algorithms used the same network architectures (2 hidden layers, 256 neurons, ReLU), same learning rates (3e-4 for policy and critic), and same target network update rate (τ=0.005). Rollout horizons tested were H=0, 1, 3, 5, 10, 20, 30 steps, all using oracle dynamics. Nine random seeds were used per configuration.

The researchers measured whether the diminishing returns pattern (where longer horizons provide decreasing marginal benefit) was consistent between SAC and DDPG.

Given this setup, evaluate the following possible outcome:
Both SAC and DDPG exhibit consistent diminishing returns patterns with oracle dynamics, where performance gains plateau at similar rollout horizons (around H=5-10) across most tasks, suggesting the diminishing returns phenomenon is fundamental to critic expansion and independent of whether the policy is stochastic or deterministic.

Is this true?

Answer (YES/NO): YES